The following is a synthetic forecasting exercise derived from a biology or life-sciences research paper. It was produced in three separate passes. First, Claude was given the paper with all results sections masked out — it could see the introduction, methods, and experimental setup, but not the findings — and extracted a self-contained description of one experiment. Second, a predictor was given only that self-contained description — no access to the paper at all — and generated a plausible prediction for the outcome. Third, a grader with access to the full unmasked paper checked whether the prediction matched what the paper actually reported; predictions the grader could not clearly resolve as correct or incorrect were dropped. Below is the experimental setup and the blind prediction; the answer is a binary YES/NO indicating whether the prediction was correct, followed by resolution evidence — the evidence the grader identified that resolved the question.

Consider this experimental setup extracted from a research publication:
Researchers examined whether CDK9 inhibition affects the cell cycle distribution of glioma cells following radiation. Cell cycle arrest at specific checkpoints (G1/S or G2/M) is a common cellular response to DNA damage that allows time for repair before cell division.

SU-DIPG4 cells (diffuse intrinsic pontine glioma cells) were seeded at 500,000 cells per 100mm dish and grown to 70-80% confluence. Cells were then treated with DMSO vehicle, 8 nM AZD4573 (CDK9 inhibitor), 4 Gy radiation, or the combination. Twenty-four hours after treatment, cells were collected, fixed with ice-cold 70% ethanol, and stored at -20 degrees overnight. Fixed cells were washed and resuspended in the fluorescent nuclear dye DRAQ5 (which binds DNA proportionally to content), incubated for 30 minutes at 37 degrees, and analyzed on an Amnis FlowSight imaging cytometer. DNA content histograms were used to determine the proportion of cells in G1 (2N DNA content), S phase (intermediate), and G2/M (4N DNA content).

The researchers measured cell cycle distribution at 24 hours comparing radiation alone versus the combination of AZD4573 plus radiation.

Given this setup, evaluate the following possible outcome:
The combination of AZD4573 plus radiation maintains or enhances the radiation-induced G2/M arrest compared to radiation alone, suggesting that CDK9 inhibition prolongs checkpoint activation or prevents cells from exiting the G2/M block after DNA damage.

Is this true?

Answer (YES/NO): NO